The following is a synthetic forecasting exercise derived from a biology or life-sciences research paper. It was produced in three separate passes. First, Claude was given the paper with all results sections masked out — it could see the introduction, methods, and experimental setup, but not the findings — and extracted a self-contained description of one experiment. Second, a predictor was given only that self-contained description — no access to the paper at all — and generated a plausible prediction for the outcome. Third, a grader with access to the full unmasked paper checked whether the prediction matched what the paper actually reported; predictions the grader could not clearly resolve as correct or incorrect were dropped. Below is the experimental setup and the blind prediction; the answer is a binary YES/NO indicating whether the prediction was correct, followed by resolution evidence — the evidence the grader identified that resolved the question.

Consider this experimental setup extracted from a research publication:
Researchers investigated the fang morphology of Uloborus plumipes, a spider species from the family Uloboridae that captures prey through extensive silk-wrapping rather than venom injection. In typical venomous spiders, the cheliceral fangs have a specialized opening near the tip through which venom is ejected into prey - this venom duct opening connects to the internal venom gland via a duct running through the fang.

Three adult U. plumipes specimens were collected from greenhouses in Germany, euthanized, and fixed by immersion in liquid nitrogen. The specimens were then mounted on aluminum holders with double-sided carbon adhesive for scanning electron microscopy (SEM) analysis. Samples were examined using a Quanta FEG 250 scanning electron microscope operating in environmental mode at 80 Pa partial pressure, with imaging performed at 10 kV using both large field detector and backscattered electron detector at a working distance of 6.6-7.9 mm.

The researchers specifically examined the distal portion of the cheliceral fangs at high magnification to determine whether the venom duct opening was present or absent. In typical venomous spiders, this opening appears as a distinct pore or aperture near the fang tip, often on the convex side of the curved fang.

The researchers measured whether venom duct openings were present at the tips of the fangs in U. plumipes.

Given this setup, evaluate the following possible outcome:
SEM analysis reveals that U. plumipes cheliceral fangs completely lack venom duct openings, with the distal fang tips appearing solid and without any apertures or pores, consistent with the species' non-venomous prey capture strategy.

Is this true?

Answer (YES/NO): NO